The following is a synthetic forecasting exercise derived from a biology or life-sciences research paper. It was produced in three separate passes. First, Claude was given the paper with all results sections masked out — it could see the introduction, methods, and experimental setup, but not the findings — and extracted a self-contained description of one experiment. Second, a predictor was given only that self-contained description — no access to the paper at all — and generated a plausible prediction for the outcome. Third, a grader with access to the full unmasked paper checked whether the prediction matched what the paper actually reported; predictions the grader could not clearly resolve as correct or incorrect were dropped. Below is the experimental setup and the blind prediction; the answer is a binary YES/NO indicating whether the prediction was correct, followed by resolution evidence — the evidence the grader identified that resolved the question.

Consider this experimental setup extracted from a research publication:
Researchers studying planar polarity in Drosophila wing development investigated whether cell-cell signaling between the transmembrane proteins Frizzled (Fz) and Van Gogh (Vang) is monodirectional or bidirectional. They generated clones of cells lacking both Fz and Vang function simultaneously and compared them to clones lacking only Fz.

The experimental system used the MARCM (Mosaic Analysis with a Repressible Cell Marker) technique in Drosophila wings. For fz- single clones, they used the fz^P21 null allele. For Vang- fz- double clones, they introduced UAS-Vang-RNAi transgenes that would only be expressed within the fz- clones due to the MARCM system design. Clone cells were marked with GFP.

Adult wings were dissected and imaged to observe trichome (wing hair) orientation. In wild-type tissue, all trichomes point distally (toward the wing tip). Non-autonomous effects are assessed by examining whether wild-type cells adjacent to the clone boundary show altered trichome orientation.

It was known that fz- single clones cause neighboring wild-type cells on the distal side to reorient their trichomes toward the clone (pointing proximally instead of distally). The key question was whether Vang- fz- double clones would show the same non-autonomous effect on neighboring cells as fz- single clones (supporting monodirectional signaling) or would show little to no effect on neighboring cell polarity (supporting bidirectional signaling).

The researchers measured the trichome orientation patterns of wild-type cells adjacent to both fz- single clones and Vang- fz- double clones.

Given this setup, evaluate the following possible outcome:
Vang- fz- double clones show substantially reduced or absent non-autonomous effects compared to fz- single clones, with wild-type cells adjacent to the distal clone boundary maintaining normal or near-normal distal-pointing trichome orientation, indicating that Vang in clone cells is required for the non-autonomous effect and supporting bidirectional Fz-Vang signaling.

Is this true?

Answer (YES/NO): YES